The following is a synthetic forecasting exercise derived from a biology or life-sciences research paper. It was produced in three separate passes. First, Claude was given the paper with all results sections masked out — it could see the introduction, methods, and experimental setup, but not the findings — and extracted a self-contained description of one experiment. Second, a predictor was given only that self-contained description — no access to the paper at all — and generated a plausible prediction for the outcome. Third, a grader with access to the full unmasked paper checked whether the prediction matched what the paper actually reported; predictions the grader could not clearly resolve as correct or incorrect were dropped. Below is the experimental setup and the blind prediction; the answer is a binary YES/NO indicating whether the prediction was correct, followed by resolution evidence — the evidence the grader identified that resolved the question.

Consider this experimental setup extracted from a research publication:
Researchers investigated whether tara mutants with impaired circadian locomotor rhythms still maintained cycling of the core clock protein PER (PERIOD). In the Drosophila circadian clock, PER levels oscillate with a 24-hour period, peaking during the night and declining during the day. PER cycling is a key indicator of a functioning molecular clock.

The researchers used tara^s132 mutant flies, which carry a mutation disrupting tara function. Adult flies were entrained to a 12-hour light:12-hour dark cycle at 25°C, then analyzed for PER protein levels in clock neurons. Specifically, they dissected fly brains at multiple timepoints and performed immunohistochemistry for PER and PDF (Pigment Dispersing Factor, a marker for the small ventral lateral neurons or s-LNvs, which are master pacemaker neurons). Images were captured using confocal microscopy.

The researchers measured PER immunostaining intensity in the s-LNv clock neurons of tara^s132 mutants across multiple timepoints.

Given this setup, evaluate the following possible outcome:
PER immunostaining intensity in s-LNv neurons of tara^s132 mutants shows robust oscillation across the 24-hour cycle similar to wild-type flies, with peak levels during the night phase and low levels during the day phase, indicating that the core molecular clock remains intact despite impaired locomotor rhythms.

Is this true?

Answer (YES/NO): NO